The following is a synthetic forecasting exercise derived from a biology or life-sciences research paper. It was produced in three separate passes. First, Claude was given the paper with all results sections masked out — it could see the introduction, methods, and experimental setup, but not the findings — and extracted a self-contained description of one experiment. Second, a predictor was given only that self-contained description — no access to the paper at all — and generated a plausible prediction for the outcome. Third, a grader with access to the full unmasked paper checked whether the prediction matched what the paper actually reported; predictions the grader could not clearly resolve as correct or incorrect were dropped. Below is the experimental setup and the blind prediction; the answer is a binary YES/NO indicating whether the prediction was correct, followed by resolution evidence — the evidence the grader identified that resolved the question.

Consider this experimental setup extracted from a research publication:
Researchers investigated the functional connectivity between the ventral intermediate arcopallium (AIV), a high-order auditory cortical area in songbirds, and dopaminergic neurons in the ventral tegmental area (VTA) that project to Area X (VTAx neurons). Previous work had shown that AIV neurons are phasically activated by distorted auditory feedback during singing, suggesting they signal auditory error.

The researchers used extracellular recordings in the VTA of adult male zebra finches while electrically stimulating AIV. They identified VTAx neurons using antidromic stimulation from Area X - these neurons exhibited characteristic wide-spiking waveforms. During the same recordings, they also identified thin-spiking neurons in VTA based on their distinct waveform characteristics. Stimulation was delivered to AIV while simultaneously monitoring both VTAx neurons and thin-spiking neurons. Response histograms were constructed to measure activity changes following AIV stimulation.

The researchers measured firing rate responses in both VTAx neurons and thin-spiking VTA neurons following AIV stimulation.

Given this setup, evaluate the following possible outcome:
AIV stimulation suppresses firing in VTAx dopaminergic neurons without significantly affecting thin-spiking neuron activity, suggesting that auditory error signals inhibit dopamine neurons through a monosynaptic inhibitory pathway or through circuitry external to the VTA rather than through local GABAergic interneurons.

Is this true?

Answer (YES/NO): NO